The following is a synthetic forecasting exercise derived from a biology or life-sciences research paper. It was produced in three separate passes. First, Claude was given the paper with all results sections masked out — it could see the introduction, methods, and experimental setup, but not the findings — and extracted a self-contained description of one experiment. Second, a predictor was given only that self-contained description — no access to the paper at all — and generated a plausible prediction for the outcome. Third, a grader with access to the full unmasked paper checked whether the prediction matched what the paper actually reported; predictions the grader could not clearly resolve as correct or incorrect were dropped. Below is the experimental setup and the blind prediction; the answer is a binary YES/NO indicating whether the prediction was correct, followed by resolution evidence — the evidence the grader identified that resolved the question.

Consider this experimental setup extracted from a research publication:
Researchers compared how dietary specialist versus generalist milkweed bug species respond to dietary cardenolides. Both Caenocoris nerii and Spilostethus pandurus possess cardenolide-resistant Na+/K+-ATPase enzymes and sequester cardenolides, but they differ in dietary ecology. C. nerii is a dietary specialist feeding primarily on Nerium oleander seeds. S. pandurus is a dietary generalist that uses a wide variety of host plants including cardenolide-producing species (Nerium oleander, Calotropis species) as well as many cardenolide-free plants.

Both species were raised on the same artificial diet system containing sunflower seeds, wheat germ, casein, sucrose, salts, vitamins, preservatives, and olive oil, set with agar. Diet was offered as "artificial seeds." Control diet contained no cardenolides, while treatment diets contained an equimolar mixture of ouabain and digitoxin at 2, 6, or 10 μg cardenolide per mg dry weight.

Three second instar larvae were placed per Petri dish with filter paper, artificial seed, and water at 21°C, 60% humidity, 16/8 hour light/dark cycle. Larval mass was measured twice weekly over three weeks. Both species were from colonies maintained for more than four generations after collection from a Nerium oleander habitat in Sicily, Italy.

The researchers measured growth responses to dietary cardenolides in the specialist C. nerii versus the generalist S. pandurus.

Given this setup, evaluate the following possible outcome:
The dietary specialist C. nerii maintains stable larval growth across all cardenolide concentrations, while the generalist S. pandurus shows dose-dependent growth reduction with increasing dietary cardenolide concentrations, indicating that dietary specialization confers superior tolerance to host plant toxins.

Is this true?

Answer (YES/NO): NO